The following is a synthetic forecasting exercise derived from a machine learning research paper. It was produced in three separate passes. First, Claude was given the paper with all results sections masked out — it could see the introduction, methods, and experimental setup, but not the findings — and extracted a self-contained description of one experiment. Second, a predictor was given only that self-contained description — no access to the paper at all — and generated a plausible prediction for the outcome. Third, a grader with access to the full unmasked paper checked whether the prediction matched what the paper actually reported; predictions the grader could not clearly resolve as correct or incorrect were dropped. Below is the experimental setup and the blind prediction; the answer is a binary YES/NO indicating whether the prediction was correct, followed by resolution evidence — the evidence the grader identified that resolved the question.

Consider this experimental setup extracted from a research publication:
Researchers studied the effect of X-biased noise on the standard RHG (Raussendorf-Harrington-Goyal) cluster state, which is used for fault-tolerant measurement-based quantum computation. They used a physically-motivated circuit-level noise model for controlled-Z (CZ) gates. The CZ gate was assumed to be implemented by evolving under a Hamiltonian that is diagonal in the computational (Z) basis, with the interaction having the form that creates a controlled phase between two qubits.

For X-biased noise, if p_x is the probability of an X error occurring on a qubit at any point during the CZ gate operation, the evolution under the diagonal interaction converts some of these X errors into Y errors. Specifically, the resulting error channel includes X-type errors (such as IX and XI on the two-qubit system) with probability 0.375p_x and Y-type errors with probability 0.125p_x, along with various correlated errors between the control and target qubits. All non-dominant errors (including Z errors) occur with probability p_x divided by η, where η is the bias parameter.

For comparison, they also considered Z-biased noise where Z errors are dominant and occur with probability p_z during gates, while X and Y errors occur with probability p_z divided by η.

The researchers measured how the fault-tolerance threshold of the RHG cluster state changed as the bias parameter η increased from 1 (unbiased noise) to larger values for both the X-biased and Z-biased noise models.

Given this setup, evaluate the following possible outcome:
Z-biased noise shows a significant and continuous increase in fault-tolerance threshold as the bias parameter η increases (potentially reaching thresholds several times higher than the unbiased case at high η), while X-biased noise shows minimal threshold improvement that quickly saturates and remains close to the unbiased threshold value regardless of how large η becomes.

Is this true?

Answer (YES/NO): NO